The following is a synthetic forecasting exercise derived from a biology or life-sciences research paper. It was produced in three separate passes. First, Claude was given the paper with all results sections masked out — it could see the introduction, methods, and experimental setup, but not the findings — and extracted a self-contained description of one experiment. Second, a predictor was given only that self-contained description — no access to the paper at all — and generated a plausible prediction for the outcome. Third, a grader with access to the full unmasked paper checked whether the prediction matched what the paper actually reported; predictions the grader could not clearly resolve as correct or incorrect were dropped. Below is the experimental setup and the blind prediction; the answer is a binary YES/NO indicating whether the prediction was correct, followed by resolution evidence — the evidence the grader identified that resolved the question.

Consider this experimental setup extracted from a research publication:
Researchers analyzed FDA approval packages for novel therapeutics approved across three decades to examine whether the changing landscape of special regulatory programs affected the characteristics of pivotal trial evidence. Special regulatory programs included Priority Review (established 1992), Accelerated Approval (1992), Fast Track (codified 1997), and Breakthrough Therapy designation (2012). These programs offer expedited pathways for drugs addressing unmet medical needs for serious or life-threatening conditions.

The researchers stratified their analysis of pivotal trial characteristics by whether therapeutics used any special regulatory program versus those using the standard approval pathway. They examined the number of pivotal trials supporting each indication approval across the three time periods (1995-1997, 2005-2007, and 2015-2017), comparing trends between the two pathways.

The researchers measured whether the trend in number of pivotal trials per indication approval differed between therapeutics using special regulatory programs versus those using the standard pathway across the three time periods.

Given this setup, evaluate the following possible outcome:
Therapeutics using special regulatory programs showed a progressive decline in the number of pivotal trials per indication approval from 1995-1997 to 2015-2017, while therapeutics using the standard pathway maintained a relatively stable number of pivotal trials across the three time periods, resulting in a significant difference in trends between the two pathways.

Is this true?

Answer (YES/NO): YES